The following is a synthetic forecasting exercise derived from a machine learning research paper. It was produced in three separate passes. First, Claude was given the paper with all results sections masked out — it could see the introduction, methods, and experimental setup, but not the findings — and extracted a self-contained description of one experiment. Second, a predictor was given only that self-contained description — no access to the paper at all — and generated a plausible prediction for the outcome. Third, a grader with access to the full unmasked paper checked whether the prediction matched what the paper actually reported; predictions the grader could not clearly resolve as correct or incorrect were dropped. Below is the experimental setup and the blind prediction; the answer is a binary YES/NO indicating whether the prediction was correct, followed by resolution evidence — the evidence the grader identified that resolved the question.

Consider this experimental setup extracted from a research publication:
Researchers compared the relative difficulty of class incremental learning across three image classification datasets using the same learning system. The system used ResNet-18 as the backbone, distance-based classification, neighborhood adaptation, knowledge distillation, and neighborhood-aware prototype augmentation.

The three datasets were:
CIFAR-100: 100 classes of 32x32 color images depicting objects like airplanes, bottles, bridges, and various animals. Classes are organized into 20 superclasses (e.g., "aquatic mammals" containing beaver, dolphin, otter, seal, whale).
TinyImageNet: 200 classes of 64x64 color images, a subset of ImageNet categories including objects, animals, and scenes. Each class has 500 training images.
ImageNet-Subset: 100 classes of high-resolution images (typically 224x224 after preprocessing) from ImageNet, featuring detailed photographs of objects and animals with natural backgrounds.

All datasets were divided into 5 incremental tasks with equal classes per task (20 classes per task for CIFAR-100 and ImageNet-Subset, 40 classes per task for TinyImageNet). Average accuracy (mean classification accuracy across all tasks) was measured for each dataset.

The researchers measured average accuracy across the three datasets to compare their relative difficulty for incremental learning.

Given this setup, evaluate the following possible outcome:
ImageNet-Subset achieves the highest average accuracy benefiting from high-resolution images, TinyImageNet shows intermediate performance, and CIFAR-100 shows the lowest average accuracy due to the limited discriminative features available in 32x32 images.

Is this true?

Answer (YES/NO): NO